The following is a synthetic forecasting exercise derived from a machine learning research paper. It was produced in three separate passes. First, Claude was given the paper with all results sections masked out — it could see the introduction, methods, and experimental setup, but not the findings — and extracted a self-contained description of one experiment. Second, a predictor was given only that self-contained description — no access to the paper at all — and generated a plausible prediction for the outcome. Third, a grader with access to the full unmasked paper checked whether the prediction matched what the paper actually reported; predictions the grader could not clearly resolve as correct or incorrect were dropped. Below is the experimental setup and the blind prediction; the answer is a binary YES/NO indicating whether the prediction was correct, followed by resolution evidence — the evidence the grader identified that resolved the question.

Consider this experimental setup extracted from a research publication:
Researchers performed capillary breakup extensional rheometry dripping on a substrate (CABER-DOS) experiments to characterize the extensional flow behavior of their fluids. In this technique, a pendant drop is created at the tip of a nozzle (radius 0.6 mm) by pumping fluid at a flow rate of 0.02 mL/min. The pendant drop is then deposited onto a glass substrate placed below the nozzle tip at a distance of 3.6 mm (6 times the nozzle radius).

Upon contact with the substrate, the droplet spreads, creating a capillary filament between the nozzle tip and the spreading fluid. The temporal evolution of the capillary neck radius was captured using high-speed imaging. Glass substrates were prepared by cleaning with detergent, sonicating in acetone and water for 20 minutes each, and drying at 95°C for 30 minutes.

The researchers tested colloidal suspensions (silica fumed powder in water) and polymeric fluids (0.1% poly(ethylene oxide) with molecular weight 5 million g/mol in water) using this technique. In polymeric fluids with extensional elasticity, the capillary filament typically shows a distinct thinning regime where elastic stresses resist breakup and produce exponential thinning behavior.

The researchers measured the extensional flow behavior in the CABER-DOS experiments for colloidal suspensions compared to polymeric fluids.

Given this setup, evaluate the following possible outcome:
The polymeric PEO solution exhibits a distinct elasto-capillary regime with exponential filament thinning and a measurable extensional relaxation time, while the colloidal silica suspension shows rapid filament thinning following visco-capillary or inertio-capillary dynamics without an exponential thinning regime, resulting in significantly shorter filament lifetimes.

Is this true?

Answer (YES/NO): YES